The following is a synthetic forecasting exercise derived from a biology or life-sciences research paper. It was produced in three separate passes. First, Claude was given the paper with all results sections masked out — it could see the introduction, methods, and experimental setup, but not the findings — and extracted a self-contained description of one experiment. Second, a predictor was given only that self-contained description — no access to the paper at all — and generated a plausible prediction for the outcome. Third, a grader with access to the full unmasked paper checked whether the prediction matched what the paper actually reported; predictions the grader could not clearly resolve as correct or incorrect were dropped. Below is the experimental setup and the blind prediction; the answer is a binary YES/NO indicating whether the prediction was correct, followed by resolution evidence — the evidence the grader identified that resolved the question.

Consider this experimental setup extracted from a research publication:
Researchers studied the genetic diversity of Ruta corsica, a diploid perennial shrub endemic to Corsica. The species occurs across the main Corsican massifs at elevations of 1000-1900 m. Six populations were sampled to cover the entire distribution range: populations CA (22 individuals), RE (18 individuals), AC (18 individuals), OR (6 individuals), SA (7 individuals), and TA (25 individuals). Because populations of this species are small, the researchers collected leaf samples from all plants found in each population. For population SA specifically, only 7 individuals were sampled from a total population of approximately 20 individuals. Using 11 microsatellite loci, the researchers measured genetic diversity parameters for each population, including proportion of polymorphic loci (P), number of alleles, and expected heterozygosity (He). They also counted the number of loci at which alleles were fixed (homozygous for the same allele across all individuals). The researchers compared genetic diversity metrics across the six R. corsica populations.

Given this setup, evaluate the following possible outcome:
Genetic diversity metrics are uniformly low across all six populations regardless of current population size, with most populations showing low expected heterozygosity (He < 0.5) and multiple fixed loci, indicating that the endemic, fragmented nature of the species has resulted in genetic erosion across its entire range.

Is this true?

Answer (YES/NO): NO